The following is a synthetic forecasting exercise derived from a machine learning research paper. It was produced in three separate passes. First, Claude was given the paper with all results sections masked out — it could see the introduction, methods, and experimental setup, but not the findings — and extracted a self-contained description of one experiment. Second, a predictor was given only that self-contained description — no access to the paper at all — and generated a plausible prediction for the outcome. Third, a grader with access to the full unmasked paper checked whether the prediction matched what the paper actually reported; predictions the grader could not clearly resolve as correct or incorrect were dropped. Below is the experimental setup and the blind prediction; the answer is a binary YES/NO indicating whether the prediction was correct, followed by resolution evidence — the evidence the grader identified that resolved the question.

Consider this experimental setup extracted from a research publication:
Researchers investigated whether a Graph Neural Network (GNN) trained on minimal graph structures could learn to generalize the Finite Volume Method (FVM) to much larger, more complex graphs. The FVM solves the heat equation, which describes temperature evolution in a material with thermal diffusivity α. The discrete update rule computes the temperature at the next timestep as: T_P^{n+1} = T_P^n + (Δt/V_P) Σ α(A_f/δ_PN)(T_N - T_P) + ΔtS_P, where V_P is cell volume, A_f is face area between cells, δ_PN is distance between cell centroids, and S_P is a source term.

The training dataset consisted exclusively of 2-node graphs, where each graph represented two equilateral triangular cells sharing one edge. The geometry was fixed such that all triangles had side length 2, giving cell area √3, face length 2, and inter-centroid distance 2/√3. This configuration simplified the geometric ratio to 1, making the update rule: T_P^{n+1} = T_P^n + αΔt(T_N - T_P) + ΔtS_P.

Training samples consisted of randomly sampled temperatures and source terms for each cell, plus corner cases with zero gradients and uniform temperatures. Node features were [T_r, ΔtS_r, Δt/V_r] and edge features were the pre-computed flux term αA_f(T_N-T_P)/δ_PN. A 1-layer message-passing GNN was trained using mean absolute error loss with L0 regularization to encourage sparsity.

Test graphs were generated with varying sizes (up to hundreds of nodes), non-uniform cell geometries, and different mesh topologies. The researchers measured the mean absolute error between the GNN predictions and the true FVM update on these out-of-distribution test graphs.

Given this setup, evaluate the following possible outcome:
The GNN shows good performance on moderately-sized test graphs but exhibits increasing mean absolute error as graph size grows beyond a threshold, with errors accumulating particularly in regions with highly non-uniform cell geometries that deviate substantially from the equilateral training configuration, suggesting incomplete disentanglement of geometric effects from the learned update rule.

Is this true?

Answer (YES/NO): NO